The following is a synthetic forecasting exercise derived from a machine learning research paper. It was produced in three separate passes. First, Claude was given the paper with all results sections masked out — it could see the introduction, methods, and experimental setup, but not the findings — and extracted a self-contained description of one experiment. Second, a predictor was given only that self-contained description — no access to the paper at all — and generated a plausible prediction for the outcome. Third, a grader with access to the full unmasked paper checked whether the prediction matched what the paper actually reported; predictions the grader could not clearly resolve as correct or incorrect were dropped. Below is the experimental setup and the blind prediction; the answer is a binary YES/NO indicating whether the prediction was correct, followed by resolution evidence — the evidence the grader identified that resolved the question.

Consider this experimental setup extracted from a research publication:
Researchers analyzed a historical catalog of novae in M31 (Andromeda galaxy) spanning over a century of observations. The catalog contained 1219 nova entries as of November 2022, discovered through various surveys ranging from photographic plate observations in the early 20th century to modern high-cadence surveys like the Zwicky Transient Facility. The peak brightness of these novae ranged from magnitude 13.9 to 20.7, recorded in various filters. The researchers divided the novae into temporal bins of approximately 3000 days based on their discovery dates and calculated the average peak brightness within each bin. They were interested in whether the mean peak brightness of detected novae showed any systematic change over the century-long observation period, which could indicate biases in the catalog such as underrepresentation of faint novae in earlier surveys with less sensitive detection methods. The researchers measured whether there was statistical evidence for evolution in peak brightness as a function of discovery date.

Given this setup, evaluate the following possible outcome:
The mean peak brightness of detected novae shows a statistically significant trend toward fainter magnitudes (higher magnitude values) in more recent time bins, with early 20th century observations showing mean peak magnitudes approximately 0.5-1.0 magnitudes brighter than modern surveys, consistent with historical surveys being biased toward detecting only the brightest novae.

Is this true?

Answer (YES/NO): NO